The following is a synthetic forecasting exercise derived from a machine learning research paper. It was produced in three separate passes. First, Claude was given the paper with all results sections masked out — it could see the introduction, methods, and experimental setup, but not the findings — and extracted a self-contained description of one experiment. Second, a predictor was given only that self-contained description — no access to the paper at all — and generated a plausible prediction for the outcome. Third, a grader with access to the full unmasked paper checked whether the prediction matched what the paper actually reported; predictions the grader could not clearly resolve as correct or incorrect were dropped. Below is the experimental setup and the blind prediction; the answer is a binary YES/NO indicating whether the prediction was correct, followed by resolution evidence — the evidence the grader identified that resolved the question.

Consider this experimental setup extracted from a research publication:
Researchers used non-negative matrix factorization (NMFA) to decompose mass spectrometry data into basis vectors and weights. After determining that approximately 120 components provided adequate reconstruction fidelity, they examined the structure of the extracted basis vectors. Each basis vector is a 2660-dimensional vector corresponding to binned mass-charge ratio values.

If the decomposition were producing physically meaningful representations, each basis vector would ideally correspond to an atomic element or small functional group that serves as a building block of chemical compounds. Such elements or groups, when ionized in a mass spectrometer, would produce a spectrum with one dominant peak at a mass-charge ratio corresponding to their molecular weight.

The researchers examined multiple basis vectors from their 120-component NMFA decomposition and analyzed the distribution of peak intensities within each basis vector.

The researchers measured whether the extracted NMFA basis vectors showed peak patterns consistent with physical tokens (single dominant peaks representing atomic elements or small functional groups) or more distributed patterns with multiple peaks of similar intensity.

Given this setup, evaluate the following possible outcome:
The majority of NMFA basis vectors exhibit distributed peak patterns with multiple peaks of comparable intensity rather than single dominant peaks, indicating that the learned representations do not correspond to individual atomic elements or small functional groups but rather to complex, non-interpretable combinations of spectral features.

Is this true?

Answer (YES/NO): NO